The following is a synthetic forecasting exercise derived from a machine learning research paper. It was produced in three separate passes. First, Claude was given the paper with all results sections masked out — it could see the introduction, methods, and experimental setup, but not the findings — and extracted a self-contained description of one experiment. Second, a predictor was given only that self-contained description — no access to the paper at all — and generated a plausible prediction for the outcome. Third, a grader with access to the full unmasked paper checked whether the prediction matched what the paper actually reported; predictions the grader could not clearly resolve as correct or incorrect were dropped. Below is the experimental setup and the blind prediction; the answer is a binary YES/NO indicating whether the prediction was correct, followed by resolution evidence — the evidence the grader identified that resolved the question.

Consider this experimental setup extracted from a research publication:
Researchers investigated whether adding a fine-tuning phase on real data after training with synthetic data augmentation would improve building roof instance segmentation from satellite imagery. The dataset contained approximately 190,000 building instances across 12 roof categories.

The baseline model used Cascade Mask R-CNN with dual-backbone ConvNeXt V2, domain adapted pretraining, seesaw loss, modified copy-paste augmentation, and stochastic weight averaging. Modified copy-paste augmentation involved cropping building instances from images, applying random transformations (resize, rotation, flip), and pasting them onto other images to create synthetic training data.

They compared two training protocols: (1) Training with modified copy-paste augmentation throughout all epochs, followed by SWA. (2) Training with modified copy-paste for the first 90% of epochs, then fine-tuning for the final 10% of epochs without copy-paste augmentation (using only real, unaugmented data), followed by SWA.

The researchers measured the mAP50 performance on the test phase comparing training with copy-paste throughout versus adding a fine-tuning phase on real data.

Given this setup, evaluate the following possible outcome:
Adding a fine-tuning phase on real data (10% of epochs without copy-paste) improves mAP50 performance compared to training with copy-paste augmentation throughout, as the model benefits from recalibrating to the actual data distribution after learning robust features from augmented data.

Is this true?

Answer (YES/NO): YES